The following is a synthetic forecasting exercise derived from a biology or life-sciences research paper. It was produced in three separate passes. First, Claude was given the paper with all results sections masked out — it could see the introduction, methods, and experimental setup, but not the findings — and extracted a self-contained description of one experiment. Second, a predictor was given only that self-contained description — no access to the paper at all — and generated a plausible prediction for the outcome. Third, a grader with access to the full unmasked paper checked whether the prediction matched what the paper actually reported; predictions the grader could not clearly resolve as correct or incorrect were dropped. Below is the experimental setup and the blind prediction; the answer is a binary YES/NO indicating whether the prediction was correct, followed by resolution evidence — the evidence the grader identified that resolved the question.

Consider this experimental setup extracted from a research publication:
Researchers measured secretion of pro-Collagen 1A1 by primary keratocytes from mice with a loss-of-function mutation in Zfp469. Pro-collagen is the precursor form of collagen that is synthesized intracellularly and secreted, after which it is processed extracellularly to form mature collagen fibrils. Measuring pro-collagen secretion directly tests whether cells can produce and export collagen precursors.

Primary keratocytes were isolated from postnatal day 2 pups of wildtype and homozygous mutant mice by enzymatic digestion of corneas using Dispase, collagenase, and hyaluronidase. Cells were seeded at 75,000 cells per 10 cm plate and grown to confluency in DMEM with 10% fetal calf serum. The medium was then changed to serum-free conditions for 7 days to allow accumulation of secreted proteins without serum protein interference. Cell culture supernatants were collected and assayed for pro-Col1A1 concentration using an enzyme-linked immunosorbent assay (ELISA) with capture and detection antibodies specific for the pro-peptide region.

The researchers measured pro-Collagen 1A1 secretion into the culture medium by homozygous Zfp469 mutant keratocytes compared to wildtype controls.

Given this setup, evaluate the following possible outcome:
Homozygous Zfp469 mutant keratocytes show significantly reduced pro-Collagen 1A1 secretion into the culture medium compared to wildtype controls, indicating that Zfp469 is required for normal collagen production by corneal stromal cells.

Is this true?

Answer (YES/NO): YES